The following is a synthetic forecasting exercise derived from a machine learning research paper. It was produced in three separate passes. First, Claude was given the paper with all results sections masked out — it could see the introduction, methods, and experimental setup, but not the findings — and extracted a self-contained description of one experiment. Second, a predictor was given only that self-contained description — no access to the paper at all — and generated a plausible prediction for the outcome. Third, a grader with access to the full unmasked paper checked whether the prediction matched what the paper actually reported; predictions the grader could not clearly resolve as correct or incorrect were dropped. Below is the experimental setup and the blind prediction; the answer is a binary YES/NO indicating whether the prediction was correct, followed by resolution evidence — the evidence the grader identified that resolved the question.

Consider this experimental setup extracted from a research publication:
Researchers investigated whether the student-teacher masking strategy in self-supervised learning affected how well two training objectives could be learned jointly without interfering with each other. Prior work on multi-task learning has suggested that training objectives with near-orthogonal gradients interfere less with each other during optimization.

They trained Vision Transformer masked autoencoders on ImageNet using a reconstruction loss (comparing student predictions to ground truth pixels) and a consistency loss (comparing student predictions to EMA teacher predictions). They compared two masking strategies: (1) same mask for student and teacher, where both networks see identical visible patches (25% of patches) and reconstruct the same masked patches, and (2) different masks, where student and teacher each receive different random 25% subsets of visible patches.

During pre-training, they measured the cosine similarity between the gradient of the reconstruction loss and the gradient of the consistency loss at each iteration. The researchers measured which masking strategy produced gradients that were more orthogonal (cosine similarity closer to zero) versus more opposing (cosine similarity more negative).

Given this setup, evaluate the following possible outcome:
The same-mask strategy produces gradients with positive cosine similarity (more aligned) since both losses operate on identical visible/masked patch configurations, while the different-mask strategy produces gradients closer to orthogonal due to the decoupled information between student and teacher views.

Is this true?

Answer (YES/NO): NO